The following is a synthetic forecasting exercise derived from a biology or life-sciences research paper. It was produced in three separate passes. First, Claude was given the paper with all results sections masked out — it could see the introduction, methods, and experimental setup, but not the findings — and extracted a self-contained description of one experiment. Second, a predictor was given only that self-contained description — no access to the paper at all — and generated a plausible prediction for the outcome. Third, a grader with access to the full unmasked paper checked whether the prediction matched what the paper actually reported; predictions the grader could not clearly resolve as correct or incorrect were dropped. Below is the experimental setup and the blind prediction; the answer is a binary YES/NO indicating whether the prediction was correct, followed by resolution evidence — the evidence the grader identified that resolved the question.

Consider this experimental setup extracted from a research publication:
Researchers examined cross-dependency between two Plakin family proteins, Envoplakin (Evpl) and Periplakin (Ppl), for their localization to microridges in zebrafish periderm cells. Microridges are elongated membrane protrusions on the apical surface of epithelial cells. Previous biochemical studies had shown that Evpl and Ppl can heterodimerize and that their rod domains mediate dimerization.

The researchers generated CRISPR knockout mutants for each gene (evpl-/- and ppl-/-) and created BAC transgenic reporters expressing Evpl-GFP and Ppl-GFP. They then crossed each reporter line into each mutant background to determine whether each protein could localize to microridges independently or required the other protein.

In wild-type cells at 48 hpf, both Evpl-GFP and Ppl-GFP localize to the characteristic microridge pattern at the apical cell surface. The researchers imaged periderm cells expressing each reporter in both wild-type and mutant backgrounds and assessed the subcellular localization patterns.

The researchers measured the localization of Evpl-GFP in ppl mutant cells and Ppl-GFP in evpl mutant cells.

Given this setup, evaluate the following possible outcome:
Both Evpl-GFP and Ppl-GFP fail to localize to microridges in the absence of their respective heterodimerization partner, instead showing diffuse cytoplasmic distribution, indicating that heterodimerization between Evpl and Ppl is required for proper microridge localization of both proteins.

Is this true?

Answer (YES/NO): NO